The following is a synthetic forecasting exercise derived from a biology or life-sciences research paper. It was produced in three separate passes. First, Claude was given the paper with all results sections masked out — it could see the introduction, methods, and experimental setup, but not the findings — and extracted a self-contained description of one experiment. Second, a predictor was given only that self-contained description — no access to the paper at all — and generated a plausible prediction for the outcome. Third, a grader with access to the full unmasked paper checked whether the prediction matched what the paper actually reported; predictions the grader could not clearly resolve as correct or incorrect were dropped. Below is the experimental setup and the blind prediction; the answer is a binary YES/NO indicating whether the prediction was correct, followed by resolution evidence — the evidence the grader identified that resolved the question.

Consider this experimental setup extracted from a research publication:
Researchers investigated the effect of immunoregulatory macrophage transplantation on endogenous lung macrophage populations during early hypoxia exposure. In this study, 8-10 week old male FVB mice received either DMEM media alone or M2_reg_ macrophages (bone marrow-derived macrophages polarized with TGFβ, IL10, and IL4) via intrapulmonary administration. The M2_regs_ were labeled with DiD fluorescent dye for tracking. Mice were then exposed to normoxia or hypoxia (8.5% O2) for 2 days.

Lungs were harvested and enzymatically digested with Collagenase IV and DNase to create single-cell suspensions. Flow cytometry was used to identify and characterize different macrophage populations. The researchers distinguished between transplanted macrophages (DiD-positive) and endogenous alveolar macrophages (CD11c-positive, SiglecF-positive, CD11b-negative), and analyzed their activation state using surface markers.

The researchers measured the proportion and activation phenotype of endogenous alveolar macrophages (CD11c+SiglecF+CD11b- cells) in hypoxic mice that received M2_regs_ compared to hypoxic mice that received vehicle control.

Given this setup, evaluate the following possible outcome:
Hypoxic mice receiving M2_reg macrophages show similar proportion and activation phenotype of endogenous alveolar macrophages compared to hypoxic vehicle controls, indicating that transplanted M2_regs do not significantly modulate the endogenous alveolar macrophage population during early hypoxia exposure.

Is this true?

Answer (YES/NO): NO